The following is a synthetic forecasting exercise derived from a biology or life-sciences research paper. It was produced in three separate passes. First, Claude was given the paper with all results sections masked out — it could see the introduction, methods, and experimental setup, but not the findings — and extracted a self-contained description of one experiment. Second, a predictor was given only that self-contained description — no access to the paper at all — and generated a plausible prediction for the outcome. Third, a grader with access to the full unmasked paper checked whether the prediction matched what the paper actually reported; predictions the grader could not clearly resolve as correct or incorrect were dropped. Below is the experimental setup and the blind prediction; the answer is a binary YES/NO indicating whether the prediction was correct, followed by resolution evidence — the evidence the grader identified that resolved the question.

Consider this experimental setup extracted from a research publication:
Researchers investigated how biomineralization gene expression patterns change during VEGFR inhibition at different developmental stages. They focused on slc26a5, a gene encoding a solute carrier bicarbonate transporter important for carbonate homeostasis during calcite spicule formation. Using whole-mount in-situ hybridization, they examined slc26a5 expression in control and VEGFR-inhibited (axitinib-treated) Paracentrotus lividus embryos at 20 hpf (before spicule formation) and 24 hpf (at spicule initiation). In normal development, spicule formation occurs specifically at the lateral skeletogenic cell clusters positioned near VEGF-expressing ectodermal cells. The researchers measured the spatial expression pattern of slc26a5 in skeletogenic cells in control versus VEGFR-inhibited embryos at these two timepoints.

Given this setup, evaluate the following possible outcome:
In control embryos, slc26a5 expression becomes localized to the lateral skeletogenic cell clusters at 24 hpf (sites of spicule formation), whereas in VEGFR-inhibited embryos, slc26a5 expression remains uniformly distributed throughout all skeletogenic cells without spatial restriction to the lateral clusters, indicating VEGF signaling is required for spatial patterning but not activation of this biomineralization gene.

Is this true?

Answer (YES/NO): NO